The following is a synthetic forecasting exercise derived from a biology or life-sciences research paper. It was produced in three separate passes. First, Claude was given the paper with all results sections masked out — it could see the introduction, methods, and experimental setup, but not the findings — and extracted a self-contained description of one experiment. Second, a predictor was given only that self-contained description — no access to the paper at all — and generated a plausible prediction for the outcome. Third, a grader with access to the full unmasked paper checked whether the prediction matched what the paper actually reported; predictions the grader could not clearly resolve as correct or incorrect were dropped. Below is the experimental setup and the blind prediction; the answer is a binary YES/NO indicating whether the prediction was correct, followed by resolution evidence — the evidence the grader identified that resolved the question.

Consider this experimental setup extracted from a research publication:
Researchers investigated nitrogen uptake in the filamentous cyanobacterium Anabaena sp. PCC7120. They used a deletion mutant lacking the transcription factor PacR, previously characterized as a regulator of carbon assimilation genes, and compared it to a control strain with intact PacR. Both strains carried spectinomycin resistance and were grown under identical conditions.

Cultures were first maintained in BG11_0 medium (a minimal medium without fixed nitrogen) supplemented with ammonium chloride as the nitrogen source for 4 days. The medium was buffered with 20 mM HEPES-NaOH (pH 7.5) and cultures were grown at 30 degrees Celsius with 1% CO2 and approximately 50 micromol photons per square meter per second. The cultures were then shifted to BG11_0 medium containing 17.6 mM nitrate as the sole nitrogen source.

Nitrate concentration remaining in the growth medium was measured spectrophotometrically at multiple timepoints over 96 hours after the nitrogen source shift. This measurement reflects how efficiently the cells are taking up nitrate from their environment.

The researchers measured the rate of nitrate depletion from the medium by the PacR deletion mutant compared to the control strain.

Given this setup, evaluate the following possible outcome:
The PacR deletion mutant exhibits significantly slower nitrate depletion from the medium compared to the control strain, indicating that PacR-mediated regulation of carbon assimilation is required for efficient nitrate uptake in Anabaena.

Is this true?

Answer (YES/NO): YES